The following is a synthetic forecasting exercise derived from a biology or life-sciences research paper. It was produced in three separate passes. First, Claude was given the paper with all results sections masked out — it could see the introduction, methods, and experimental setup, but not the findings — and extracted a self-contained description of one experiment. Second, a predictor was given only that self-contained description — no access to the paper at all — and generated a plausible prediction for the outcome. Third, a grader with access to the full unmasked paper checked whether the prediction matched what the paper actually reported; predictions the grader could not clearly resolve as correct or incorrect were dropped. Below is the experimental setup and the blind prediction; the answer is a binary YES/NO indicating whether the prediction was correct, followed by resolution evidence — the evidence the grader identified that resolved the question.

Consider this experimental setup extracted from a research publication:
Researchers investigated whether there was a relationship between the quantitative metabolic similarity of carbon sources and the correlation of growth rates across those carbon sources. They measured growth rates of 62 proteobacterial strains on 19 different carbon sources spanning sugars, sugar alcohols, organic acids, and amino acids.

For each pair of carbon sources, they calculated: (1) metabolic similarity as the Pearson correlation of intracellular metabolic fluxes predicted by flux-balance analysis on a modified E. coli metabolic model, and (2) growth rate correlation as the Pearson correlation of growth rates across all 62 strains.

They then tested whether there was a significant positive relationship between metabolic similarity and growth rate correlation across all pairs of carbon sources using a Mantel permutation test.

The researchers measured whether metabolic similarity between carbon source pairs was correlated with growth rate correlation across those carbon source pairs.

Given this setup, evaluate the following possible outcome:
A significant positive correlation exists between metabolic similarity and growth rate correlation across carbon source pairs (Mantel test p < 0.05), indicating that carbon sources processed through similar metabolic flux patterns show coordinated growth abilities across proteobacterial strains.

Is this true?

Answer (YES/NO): YES